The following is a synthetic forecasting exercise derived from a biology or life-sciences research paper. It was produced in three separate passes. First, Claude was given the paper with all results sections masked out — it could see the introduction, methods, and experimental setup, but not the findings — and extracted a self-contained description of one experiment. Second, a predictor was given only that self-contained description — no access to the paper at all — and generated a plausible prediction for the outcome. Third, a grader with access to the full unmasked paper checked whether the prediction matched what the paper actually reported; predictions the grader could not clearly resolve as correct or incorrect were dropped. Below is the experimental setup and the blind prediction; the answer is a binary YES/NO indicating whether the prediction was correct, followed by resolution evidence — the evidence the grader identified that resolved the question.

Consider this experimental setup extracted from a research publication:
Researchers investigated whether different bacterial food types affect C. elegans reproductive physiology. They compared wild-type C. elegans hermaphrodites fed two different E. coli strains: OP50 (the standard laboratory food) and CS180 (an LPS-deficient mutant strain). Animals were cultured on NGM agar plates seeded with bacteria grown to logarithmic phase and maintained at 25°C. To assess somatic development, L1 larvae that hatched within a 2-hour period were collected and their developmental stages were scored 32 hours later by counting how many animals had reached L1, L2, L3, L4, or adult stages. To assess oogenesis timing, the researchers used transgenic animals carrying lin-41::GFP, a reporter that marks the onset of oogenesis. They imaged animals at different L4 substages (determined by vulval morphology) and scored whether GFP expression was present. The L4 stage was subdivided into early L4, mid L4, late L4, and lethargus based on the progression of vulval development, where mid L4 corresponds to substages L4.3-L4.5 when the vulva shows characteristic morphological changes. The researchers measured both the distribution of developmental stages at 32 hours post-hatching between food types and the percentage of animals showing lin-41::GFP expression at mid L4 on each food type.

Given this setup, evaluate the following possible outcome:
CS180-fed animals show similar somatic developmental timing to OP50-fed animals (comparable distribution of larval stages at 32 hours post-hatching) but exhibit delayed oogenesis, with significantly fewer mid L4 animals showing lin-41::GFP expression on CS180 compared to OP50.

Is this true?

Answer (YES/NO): NO